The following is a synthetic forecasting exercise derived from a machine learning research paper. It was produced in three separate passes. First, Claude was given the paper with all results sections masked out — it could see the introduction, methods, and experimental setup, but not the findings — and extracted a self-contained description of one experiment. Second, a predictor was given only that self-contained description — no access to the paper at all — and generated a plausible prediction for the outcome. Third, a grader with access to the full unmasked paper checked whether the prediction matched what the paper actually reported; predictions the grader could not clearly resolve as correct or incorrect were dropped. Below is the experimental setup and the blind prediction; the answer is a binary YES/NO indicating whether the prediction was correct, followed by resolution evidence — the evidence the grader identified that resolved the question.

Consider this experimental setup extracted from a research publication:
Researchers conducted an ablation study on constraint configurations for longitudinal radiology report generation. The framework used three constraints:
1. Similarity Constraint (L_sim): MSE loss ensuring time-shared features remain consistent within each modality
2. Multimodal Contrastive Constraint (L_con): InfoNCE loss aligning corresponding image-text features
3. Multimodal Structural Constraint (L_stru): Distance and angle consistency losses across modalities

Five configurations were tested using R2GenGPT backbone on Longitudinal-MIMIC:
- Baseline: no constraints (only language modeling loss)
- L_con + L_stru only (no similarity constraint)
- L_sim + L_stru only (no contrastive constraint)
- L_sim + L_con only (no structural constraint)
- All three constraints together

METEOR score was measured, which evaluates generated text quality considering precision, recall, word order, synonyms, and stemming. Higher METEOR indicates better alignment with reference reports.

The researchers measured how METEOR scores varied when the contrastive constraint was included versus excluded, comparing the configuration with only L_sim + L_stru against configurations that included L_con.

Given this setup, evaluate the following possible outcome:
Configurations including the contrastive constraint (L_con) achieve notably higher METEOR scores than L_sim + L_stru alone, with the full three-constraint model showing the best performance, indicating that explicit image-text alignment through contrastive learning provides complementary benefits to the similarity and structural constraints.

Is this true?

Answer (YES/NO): NO